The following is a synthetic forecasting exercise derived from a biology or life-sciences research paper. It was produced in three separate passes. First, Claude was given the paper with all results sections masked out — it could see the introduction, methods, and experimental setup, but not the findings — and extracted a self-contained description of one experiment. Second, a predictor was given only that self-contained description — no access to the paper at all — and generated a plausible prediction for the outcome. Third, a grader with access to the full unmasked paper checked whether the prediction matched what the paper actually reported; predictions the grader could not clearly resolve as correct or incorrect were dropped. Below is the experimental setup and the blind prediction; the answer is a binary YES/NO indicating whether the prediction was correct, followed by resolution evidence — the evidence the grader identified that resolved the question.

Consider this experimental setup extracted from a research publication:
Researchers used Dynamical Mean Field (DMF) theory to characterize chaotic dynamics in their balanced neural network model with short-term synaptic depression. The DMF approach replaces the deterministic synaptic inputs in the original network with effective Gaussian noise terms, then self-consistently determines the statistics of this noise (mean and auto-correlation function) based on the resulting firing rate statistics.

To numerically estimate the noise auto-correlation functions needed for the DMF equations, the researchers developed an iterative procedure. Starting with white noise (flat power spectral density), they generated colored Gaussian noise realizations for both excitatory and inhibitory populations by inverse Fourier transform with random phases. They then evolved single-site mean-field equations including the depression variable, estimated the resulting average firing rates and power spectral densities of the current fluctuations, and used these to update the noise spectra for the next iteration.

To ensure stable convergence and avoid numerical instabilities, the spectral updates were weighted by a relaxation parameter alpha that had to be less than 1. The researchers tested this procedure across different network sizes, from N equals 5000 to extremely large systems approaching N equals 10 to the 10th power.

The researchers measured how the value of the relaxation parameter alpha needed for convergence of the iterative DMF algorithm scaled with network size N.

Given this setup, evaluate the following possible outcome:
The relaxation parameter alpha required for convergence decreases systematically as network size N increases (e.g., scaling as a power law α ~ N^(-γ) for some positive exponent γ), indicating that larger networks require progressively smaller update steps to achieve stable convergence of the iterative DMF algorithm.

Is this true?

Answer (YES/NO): YES